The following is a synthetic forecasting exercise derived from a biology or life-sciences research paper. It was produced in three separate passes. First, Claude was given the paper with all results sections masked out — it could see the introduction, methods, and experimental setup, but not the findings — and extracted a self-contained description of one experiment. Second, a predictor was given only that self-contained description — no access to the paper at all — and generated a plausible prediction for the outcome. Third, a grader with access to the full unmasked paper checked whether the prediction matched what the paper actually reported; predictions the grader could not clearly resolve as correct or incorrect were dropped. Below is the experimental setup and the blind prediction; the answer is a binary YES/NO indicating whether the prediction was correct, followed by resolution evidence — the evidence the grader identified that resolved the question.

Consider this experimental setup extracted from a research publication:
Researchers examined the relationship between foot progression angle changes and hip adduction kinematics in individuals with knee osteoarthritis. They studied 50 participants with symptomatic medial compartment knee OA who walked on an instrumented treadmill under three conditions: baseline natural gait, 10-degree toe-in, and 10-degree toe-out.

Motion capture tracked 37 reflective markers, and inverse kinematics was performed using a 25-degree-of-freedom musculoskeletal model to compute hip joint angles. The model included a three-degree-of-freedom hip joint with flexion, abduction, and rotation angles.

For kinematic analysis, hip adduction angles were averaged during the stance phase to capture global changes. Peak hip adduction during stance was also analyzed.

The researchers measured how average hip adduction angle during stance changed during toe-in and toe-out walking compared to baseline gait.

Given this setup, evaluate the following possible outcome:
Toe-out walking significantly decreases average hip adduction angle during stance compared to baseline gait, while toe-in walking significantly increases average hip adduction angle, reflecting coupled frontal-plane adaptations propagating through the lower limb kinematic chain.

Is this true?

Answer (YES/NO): NO